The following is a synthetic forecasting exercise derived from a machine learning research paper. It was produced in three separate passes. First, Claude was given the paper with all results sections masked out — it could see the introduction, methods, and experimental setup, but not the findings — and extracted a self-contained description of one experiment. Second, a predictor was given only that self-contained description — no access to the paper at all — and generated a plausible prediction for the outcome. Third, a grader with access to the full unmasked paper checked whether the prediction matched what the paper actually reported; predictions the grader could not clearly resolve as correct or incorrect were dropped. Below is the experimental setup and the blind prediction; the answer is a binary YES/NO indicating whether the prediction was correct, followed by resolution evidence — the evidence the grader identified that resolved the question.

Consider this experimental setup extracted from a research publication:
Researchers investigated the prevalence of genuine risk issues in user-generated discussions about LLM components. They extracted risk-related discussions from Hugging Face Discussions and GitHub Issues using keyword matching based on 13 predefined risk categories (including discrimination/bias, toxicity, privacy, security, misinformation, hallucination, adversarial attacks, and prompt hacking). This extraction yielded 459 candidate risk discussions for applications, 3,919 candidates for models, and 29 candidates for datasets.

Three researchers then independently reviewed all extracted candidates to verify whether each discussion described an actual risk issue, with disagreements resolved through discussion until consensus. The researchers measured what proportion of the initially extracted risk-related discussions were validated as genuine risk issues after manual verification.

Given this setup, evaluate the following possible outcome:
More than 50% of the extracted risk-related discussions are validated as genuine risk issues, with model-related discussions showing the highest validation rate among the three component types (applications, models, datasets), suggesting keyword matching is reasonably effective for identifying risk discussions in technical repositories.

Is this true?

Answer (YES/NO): NO